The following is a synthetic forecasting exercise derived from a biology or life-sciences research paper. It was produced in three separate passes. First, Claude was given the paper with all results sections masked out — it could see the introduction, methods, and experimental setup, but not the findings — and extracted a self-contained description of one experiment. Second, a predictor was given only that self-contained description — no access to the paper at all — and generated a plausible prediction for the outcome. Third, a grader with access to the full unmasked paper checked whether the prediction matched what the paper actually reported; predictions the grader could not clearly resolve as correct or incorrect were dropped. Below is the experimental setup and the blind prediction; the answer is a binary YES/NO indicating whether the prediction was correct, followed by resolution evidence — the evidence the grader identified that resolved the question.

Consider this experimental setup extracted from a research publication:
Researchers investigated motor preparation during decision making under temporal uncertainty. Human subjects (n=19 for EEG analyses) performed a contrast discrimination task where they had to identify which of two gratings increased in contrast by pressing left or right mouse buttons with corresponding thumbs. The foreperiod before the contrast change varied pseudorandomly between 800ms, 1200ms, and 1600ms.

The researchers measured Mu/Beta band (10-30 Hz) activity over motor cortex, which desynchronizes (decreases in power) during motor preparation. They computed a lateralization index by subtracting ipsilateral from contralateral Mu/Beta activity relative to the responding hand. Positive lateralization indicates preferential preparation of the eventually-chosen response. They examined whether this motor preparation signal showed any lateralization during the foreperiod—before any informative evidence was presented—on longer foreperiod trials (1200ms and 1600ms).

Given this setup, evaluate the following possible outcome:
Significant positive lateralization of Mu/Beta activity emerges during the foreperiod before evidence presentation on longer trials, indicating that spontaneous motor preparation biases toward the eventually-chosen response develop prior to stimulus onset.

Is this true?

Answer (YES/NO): NO